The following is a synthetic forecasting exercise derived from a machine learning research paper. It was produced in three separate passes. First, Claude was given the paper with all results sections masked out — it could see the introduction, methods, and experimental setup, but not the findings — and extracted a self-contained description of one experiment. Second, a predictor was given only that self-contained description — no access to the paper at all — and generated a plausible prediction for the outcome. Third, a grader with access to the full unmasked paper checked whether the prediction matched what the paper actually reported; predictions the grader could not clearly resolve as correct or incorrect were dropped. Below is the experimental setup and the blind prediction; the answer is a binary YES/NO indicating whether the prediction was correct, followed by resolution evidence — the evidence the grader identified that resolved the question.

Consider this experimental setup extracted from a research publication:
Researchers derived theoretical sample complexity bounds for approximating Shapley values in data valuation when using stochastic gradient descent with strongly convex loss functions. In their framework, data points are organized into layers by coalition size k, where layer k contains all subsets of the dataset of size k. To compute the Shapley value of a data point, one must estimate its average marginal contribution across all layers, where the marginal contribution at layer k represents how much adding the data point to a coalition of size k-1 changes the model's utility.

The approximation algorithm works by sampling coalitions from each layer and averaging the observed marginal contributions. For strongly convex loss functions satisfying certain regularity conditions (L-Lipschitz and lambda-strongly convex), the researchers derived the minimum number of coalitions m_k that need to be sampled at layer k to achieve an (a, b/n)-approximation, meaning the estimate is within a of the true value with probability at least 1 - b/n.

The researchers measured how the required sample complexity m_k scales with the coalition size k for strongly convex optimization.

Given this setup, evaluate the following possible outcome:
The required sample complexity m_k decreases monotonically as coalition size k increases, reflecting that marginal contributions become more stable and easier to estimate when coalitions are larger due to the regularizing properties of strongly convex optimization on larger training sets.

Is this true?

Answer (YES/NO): YES